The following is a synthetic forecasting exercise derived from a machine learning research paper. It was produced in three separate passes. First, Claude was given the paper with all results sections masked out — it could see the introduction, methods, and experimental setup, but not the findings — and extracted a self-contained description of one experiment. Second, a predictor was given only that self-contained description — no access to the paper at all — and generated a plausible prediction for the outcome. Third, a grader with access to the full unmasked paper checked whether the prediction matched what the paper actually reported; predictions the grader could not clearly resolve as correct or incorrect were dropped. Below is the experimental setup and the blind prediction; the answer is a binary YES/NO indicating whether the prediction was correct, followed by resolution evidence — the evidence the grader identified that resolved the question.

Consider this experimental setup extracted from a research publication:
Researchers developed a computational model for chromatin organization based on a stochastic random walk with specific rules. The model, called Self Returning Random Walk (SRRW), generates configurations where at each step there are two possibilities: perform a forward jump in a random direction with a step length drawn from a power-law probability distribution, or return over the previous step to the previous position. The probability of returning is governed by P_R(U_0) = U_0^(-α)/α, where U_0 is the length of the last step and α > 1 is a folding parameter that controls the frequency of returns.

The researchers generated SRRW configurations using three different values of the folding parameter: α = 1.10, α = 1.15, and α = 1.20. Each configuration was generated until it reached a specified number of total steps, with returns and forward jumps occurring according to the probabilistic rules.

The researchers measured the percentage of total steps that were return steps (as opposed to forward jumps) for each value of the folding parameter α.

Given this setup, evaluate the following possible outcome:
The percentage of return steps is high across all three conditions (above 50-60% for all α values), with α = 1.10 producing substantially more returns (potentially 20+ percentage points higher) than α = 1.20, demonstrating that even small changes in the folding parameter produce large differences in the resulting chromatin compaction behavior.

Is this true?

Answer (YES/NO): NO